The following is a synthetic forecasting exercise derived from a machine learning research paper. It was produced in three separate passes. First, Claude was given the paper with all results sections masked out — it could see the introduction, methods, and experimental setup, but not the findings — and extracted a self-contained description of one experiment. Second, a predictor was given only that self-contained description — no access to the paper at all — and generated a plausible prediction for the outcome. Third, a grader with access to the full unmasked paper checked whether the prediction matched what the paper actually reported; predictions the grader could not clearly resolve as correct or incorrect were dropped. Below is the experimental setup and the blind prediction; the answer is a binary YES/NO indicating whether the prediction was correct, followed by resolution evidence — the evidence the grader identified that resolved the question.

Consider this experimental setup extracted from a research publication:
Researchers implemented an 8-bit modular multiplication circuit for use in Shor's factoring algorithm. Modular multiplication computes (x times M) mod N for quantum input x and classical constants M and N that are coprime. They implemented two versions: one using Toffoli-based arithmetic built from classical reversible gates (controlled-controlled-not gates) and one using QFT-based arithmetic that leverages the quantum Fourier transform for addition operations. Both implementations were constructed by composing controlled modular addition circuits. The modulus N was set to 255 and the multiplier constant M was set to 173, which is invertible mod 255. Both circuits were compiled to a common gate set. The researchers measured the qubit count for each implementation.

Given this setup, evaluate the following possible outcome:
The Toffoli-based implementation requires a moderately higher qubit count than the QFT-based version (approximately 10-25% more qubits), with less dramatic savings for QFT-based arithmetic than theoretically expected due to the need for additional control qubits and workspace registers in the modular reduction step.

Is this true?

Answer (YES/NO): NO